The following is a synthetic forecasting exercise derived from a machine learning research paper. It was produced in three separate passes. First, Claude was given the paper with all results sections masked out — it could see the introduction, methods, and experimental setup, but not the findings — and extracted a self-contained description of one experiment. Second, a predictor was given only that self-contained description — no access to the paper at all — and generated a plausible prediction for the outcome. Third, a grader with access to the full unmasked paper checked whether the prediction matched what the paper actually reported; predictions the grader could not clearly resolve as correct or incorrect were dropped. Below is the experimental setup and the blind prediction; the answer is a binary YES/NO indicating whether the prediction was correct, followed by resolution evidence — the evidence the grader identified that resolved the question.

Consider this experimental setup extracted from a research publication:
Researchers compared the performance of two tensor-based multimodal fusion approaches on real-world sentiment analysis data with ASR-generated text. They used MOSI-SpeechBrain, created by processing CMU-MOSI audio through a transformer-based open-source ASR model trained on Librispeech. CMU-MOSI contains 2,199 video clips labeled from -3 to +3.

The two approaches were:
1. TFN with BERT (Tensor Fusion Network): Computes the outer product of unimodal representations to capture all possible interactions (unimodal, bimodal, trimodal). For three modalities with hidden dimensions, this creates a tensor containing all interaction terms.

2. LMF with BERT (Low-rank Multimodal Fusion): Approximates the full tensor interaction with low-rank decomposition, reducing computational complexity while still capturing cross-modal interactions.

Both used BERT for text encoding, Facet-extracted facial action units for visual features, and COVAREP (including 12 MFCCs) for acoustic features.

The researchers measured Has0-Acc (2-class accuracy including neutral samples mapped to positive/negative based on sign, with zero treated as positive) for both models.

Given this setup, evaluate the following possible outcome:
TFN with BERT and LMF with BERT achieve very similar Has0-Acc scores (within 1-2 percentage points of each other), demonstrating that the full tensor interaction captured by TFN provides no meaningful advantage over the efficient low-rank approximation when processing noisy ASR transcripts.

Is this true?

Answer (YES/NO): YES